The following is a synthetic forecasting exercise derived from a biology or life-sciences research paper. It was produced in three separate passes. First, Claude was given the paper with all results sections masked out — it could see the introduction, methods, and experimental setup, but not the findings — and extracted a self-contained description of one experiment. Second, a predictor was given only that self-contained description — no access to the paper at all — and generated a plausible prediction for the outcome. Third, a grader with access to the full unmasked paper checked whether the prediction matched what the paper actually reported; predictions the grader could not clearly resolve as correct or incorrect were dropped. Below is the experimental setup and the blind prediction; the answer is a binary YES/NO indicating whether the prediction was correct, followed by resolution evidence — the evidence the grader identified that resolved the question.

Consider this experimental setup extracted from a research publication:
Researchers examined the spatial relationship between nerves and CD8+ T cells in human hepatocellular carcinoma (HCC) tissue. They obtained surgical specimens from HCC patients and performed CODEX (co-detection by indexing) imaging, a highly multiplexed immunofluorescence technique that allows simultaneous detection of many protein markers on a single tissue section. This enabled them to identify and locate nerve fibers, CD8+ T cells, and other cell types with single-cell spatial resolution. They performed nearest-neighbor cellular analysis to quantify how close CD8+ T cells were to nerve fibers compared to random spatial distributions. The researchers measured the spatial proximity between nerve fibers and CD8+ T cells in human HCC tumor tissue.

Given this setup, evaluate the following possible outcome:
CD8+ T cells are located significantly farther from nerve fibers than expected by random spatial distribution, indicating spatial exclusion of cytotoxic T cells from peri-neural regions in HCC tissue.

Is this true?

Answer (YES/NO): NO